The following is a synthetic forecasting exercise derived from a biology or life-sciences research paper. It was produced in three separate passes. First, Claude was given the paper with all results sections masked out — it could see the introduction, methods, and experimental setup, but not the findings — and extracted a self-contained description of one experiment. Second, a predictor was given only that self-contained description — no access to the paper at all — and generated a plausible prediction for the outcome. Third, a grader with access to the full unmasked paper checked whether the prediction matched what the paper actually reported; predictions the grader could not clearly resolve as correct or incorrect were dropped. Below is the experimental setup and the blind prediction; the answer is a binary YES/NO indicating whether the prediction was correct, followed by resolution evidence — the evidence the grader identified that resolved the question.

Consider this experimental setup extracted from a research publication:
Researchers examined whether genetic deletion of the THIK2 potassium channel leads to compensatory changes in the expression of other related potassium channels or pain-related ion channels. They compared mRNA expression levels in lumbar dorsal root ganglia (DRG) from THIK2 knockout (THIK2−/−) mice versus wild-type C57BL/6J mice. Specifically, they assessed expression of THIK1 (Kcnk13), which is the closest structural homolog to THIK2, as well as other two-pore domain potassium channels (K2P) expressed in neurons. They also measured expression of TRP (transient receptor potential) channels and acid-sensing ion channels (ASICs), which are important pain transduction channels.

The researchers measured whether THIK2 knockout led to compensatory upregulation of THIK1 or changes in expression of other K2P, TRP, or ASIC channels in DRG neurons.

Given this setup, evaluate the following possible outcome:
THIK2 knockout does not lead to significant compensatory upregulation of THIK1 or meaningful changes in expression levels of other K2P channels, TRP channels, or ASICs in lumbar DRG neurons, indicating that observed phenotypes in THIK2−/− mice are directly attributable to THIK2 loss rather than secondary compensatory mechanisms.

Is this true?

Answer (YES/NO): NO